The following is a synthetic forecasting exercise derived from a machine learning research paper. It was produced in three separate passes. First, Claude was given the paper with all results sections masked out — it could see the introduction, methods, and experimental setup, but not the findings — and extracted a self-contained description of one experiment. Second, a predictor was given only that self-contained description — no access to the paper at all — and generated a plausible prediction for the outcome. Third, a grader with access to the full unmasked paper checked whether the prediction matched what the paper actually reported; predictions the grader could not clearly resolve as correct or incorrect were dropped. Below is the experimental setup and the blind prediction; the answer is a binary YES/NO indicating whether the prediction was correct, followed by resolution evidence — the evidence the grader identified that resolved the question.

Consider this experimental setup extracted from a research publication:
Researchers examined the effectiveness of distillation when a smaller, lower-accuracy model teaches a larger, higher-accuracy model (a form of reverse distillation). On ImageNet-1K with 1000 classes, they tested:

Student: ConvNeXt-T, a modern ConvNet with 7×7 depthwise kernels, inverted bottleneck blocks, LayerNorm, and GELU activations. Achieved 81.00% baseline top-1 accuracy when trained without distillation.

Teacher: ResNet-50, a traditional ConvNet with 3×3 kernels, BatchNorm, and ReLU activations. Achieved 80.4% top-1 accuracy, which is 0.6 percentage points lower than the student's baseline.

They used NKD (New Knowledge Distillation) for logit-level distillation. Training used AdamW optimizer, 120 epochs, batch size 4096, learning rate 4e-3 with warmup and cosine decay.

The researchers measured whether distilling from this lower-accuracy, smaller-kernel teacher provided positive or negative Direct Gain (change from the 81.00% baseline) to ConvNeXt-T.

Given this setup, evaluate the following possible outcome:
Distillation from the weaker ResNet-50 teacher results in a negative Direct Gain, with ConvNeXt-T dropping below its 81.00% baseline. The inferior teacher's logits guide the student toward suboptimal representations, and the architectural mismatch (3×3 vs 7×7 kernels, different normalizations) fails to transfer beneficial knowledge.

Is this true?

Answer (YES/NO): NO